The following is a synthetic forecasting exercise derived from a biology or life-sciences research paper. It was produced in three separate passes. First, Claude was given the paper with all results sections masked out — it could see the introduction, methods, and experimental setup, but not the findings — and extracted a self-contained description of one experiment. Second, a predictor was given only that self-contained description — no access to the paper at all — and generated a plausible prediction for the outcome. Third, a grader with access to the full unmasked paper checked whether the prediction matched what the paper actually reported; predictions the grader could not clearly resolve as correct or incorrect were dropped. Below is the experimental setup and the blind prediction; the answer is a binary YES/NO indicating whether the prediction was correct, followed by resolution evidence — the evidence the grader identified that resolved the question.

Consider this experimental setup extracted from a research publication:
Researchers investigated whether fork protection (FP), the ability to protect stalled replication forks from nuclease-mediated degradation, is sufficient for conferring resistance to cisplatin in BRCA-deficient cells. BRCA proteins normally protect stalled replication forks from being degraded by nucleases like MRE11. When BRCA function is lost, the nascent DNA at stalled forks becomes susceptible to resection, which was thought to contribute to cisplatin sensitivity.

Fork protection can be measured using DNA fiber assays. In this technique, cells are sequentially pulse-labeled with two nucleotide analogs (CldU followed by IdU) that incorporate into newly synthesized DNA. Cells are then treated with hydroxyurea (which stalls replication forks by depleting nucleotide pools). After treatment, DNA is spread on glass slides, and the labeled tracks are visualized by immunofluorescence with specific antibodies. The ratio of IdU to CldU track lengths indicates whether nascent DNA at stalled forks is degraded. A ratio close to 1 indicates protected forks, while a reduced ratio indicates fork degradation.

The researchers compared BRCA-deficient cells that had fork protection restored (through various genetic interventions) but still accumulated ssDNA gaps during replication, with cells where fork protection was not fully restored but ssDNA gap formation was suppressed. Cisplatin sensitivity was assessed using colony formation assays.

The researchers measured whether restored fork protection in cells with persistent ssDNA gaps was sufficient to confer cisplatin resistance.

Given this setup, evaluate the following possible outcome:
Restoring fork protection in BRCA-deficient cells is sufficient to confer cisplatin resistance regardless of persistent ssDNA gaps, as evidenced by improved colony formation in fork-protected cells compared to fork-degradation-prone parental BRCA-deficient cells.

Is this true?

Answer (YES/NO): NO